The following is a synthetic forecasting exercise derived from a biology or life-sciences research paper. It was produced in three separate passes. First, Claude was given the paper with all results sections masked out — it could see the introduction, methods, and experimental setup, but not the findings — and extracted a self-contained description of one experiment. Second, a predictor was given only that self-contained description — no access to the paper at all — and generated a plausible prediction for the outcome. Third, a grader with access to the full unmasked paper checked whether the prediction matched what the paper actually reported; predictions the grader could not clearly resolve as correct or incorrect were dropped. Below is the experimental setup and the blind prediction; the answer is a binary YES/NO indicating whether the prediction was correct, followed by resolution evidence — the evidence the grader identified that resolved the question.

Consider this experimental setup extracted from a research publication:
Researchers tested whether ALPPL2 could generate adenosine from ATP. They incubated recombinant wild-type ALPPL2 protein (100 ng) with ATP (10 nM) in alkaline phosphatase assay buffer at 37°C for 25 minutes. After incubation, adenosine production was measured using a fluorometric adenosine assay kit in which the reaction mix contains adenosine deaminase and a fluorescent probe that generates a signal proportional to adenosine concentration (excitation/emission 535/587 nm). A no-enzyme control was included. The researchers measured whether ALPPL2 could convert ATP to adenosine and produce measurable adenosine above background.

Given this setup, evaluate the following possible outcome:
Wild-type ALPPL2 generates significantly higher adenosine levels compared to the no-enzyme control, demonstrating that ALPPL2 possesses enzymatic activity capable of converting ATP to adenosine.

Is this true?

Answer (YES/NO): YES